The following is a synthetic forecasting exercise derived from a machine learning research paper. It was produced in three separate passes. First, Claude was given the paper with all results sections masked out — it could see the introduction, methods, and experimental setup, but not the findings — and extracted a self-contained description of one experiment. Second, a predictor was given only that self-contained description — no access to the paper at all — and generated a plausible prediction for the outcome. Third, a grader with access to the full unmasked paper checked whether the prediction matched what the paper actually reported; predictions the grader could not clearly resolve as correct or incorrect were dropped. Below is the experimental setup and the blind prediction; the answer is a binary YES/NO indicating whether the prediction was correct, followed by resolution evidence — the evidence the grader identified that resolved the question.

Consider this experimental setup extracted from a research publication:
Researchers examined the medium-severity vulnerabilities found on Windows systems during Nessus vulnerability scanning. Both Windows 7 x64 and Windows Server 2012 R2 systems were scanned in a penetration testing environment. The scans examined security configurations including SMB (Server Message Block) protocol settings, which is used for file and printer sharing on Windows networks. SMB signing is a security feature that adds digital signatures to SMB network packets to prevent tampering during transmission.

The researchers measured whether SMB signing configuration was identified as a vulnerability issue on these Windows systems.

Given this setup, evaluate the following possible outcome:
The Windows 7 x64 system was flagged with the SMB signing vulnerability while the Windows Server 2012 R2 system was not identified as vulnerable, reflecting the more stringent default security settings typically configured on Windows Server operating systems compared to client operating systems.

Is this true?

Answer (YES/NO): NO